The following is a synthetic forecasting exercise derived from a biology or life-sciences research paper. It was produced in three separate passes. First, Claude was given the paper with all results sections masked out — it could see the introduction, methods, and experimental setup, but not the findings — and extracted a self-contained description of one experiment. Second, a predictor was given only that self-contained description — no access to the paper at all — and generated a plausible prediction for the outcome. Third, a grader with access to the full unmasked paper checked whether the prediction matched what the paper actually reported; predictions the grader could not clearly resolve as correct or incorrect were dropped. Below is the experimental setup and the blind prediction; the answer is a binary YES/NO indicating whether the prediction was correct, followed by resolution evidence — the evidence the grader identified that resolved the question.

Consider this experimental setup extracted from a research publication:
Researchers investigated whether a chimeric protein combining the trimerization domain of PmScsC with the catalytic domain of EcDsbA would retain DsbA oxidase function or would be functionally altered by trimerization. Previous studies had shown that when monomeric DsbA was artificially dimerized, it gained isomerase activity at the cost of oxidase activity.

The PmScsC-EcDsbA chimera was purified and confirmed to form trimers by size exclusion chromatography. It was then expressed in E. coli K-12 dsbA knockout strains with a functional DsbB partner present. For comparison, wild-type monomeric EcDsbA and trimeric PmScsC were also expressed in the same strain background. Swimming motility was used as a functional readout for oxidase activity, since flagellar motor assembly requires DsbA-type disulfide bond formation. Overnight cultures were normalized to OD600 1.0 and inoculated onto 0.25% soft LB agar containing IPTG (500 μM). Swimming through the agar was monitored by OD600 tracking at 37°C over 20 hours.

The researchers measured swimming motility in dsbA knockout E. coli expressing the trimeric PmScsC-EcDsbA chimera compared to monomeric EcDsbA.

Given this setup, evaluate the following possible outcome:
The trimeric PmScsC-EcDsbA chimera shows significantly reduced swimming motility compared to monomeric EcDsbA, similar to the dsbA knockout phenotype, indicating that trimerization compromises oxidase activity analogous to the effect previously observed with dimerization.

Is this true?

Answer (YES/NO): NO